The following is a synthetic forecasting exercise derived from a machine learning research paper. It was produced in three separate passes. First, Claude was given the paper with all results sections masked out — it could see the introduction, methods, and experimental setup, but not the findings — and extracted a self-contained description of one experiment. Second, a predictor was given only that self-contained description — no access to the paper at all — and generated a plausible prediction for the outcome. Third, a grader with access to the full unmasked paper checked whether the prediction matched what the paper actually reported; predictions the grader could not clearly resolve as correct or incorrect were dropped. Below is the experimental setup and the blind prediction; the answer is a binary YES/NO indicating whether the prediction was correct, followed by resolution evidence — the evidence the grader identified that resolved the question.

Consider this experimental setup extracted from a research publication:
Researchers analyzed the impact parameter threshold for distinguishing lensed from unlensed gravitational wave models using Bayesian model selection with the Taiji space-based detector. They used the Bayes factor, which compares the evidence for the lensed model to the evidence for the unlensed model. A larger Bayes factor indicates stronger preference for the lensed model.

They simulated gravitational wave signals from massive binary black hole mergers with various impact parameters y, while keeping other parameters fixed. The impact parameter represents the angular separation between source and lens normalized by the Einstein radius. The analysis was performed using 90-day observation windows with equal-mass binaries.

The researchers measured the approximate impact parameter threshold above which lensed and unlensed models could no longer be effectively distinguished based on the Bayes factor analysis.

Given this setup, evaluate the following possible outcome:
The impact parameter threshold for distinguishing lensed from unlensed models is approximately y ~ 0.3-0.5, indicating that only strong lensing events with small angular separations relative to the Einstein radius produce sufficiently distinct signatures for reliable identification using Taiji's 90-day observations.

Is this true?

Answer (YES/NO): NO